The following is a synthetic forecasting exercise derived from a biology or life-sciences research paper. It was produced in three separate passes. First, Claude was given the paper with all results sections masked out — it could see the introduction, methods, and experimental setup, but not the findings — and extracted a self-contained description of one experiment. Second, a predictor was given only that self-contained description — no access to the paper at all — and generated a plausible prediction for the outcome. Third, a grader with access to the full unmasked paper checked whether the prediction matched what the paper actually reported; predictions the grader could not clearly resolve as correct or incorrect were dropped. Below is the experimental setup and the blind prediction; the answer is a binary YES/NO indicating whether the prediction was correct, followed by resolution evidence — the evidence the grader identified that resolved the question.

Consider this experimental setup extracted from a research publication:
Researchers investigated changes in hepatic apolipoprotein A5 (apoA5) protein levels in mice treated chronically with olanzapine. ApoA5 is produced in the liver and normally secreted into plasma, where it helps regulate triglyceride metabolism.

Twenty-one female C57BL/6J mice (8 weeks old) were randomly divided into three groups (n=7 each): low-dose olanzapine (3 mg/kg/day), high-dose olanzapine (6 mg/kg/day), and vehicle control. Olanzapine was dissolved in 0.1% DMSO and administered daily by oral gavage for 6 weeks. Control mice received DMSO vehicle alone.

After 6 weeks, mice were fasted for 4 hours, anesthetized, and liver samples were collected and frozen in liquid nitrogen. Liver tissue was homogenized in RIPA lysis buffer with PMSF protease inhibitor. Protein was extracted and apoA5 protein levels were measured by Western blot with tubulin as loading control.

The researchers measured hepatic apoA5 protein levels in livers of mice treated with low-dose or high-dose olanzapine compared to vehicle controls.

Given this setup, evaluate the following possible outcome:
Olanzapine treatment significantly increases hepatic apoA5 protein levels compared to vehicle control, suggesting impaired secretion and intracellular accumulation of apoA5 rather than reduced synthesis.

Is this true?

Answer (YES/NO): YES